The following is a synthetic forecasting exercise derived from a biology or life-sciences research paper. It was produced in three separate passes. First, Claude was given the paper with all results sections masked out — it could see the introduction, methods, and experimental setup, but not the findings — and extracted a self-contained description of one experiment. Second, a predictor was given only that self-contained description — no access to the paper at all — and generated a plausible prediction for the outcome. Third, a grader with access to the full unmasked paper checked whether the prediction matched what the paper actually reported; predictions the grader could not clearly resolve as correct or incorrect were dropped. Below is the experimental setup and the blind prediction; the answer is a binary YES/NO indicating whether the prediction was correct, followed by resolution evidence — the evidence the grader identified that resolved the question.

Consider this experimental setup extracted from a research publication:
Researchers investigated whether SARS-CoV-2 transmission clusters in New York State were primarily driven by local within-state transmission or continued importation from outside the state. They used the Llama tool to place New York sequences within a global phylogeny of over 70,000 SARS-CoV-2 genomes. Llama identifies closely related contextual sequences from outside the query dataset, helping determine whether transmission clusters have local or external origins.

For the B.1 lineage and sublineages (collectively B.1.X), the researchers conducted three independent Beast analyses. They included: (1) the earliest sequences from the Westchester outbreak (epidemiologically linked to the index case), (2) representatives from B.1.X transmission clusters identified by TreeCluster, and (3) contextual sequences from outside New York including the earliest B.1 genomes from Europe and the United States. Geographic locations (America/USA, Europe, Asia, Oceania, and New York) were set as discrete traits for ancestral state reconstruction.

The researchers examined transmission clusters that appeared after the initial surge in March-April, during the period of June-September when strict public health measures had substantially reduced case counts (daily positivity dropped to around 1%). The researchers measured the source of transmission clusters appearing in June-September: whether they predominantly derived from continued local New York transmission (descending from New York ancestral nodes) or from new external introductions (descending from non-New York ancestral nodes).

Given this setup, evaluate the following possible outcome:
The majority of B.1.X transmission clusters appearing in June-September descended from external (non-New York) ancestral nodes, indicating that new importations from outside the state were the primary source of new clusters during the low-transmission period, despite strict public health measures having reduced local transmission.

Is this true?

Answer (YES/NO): NO